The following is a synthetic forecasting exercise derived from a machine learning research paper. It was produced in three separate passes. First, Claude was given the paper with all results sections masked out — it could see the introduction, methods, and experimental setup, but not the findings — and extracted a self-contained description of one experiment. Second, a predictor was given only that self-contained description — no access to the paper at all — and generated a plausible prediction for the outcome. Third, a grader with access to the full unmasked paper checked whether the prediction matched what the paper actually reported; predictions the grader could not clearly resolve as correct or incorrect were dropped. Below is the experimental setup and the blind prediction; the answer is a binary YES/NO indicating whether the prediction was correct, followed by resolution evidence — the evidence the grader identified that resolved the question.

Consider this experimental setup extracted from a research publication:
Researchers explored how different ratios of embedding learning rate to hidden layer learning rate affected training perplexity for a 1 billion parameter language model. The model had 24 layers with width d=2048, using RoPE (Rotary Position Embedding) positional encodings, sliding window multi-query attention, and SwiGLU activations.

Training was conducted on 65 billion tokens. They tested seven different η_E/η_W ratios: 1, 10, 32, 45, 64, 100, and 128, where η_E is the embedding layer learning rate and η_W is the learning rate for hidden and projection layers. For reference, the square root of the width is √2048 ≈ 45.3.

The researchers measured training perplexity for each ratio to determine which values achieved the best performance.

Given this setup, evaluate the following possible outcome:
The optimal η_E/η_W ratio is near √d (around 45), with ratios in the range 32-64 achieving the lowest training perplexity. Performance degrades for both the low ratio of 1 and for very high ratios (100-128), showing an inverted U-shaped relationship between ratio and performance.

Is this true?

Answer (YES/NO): NO